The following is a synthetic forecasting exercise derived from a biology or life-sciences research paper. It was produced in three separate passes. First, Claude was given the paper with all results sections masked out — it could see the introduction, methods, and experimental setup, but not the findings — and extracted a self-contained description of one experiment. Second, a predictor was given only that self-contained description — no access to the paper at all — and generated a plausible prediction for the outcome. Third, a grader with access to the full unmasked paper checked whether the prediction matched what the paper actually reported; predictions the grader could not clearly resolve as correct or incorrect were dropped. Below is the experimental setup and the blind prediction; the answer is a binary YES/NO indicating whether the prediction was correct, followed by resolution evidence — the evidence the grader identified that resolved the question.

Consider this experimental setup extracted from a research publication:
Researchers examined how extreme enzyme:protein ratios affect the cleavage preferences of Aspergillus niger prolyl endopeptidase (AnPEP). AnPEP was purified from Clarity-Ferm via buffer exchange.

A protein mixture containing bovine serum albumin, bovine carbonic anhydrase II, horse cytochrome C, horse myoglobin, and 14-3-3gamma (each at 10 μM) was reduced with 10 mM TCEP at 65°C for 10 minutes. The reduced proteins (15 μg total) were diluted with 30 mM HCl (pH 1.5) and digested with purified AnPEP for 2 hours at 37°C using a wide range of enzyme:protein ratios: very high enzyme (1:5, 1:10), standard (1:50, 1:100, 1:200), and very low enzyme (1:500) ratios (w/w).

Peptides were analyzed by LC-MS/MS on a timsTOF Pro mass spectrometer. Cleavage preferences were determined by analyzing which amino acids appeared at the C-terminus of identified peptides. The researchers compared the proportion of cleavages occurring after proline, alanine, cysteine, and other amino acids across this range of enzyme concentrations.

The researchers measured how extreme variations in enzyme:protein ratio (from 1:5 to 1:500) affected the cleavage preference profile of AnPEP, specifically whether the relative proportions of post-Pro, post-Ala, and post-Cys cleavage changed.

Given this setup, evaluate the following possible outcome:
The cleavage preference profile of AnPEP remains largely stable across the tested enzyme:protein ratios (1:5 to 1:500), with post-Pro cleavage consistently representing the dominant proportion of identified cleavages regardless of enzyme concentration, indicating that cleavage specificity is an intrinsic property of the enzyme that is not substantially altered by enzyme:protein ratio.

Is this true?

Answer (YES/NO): NO